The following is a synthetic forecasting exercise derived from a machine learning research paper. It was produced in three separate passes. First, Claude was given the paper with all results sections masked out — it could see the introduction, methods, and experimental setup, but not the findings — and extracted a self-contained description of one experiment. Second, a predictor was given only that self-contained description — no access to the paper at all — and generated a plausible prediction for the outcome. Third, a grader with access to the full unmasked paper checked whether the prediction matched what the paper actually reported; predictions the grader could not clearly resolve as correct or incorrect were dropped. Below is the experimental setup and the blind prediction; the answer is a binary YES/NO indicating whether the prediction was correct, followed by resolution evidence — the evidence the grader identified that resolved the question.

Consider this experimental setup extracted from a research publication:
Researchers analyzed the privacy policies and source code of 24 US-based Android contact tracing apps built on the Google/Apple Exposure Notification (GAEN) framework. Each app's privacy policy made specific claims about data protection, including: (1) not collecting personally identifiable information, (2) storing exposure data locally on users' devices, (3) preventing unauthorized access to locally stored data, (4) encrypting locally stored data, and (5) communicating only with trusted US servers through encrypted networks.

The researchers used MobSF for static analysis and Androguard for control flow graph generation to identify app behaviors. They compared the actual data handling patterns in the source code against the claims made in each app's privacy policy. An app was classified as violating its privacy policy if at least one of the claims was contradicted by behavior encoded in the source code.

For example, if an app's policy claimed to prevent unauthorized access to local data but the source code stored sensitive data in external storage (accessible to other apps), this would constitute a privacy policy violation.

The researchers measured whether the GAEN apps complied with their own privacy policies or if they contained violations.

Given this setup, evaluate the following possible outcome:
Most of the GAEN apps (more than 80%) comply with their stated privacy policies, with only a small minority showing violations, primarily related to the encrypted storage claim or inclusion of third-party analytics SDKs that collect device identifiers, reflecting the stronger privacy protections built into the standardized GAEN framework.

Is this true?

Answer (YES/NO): NO